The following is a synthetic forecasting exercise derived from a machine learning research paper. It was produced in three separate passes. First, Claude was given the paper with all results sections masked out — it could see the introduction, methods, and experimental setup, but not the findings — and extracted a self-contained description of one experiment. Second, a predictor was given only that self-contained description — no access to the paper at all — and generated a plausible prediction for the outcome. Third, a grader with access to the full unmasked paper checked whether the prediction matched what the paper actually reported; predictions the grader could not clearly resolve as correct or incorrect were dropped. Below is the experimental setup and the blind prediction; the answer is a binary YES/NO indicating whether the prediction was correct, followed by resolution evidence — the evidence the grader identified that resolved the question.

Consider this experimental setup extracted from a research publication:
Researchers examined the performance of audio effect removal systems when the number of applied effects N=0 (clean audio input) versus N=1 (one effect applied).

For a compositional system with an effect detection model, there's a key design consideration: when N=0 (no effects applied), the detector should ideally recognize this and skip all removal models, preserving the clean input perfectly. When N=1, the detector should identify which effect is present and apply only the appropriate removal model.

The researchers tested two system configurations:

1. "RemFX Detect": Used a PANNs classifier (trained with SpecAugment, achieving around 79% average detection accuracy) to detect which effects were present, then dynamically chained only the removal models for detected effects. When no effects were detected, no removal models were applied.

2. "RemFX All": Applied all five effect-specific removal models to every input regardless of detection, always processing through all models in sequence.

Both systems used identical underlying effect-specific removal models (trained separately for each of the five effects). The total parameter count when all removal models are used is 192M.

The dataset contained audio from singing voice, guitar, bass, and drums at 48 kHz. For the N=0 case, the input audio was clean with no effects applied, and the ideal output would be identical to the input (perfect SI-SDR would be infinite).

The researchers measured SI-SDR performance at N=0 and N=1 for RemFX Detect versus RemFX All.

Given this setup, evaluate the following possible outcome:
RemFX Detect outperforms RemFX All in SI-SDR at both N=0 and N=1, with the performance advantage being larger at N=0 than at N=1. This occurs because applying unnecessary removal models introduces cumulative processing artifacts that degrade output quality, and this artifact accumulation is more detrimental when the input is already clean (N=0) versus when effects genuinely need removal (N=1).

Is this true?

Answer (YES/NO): YES